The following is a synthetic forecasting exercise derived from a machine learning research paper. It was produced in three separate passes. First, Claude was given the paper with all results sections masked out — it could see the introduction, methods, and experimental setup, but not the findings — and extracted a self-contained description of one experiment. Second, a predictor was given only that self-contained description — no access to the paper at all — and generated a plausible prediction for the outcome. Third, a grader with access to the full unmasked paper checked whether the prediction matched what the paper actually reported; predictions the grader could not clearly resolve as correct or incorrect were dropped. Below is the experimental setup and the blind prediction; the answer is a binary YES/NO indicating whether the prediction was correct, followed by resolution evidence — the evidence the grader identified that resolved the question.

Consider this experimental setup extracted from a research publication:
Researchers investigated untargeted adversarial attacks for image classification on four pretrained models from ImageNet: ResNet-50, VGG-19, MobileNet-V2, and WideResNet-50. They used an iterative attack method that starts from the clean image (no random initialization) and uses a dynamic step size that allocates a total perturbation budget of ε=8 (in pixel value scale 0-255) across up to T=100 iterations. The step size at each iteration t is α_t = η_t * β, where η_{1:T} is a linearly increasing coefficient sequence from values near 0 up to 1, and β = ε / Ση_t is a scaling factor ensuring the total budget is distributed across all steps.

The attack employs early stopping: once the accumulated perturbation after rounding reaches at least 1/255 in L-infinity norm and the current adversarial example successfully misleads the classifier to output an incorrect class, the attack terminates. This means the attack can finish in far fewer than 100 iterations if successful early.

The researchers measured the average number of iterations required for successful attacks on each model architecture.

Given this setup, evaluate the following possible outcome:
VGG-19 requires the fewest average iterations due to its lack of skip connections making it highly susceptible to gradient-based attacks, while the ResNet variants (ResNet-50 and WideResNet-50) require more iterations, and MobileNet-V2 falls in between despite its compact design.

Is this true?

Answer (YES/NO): NO